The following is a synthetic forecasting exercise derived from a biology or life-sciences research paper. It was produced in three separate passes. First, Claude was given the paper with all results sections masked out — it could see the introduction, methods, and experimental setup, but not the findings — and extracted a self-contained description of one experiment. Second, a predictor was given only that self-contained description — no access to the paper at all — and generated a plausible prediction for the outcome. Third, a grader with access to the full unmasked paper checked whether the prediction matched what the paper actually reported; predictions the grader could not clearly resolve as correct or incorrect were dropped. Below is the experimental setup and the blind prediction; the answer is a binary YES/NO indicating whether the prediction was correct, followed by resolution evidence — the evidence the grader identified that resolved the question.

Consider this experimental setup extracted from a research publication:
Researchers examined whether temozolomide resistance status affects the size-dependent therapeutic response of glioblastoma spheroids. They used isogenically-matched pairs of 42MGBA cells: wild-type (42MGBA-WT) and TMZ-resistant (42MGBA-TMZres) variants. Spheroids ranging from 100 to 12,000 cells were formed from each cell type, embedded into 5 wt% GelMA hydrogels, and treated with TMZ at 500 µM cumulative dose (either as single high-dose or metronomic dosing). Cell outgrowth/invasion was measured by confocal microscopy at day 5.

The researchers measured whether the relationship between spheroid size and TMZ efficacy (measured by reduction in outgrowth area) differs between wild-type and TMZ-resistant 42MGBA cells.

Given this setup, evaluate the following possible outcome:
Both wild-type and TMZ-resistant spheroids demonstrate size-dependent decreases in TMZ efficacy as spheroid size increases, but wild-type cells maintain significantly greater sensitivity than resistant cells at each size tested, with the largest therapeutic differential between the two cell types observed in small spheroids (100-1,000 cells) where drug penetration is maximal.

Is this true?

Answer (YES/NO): NO